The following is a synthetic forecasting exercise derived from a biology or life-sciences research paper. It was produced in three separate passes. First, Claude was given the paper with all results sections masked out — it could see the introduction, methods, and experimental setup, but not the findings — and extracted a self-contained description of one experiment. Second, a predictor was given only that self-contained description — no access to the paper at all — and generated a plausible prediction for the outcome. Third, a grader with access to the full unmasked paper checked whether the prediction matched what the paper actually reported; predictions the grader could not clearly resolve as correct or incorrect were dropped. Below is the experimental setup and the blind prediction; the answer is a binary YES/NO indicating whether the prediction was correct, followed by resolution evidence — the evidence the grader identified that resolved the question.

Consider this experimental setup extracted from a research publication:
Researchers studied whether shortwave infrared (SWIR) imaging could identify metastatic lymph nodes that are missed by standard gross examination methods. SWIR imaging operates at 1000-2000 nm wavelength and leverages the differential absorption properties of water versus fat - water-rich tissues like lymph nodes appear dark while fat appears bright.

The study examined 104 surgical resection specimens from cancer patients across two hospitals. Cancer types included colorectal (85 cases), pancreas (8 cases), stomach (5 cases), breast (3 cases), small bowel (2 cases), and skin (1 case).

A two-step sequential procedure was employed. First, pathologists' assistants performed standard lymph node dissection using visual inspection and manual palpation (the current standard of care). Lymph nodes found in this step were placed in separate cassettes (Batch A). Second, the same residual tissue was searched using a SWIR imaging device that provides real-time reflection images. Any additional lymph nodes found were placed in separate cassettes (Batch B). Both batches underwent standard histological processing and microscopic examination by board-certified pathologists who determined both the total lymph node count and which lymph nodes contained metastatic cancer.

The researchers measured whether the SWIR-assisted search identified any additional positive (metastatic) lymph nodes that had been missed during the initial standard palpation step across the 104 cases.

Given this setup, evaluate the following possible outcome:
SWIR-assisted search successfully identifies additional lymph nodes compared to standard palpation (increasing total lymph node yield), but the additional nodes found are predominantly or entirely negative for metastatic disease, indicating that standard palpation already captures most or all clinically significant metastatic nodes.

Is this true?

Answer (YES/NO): NO